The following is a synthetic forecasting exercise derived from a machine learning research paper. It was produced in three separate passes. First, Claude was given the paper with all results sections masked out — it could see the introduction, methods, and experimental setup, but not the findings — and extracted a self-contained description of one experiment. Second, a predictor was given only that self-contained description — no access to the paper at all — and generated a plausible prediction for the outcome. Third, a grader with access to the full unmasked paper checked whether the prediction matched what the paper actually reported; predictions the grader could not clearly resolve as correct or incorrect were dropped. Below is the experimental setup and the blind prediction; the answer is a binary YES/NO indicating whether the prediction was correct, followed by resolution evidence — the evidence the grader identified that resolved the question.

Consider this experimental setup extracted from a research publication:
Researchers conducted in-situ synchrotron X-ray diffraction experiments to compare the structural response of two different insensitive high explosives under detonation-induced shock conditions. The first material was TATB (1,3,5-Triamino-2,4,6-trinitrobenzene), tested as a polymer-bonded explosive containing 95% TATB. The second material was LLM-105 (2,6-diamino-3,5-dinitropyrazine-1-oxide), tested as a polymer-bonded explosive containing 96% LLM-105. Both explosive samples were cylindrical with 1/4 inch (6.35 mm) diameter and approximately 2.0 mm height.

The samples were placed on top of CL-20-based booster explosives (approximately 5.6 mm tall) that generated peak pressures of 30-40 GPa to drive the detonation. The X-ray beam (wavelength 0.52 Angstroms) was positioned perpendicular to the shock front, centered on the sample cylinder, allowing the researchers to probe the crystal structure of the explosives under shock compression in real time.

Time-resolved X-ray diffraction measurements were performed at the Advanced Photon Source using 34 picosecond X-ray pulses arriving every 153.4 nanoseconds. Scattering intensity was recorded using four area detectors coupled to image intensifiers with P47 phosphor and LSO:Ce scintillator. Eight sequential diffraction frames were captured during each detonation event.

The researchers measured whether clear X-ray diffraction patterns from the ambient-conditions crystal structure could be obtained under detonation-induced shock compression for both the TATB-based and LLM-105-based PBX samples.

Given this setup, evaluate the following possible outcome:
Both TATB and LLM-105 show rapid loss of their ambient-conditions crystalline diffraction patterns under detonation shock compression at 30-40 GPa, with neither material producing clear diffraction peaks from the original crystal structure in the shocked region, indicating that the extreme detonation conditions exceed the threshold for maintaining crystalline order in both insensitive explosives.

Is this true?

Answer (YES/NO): NO